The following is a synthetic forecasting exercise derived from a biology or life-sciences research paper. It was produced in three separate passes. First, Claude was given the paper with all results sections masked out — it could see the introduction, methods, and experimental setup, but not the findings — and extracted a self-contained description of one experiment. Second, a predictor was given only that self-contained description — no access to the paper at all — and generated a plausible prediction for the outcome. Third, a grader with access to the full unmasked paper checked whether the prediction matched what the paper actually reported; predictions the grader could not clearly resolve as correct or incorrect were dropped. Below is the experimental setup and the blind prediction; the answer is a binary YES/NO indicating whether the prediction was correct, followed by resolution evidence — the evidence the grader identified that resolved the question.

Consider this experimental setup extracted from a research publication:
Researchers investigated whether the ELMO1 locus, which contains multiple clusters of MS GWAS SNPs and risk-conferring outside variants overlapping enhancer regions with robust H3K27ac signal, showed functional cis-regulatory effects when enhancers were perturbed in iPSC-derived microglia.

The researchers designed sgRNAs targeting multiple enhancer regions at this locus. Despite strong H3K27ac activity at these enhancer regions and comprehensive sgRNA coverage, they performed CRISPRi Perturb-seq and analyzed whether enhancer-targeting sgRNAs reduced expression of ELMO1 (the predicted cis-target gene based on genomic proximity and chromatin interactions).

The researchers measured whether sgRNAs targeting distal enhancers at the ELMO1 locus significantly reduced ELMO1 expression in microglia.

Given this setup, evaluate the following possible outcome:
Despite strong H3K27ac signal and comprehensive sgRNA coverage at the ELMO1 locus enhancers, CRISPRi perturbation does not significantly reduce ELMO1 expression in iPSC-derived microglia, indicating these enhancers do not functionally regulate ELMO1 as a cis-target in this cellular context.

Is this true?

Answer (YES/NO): YES